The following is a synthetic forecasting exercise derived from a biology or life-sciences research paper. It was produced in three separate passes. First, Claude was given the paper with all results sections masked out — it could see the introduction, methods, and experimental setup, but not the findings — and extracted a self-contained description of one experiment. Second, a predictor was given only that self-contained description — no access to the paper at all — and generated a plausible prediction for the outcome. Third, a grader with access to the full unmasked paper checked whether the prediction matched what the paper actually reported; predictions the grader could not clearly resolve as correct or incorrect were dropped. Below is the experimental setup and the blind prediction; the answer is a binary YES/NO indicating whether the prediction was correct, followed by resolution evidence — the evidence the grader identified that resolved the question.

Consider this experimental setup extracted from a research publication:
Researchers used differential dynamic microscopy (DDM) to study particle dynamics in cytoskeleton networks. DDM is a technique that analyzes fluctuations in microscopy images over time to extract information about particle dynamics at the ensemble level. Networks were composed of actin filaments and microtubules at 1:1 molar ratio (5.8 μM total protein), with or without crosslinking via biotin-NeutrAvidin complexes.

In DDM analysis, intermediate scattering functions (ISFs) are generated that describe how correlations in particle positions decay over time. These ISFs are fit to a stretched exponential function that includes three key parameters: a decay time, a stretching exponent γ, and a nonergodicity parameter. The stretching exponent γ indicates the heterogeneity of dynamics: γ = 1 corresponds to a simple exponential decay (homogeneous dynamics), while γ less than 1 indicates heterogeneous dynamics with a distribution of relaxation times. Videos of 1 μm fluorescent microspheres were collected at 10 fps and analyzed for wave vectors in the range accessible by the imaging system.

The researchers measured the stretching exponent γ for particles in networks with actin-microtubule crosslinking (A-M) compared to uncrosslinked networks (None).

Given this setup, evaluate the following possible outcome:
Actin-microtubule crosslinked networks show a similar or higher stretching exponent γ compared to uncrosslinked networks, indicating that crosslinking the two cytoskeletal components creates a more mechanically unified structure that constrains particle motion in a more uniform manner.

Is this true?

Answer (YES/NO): NO